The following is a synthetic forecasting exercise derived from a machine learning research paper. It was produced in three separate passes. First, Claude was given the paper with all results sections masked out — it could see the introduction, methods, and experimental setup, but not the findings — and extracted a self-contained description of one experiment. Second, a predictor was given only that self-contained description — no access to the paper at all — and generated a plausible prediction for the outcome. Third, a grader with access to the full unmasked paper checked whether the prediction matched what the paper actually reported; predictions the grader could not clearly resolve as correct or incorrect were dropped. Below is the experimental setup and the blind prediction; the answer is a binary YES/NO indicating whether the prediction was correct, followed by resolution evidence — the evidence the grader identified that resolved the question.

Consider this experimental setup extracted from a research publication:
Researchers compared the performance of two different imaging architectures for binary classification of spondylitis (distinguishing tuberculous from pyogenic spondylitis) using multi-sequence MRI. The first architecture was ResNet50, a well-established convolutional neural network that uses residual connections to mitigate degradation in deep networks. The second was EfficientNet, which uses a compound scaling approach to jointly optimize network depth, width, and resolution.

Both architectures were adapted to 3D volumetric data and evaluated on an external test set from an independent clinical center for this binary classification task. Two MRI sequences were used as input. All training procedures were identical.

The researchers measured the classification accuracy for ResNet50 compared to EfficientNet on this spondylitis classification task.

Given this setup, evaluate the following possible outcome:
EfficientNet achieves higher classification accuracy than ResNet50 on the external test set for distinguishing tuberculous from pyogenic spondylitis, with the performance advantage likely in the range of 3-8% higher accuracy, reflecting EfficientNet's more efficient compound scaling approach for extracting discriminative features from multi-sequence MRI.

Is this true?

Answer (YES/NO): YES